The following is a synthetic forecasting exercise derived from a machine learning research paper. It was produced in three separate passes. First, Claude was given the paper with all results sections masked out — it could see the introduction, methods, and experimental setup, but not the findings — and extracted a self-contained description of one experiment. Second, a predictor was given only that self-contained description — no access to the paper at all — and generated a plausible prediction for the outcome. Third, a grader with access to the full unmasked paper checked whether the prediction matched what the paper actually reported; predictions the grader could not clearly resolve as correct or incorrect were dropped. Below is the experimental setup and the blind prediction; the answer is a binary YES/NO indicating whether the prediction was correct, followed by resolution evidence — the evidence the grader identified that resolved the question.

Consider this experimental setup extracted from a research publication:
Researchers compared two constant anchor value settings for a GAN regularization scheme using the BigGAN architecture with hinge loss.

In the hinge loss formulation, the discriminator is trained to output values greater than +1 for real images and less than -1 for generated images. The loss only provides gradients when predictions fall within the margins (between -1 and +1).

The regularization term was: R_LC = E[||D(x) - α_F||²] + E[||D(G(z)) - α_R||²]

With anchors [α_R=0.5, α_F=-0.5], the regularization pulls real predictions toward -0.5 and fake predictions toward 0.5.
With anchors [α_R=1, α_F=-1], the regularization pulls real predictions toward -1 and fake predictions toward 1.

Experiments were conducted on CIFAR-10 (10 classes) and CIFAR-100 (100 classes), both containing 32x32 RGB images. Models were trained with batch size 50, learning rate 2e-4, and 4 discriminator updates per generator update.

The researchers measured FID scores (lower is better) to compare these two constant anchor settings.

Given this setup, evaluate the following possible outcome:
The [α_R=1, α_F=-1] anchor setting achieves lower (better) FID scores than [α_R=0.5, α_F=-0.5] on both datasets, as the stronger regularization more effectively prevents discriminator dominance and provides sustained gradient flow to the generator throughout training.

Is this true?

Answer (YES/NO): YES